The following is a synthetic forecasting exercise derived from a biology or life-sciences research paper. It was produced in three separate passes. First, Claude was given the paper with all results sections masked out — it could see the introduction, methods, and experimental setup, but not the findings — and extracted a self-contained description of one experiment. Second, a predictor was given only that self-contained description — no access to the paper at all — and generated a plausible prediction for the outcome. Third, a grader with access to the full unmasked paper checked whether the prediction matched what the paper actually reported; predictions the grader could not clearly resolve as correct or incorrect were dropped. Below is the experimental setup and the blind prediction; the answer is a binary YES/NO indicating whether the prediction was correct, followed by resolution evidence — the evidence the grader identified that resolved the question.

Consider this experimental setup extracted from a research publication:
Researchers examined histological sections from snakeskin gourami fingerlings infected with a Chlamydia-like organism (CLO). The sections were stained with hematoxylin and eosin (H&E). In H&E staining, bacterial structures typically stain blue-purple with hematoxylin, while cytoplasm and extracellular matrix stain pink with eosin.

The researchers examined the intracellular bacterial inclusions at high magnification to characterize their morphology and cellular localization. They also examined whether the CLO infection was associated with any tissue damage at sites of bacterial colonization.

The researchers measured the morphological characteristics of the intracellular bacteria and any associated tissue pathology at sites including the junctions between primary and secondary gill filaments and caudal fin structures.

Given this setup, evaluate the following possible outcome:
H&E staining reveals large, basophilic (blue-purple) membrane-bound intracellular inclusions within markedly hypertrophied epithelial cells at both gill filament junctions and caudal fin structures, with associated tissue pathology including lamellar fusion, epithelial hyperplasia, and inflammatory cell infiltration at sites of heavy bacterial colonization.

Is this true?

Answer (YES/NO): NO